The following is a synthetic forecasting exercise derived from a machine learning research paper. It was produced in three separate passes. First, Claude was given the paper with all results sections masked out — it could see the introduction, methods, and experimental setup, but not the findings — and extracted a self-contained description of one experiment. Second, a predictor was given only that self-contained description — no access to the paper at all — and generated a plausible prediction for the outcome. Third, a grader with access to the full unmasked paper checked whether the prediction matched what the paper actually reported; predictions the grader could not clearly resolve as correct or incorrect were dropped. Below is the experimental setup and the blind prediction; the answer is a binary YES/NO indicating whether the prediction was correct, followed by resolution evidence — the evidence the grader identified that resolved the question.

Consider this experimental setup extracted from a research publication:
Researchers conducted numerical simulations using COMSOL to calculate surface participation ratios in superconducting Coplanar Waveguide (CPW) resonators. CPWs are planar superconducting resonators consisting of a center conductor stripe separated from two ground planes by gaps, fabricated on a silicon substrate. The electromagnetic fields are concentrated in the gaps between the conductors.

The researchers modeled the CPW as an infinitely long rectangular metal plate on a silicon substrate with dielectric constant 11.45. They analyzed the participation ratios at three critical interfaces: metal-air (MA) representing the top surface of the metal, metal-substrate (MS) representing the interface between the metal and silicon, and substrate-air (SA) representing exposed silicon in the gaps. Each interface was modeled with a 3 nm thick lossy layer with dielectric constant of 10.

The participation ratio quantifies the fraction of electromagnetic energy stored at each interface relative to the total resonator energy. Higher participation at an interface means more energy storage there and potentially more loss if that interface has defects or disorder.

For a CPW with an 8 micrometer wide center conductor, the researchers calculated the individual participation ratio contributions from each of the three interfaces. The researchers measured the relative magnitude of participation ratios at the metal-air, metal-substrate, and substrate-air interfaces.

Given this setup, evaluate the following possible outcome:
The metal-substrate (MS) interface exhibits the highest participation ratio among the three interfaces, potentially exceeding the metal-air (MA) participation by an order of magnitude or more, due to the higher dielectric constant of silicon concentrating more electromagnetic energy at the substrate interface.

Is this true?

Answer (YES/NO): NO